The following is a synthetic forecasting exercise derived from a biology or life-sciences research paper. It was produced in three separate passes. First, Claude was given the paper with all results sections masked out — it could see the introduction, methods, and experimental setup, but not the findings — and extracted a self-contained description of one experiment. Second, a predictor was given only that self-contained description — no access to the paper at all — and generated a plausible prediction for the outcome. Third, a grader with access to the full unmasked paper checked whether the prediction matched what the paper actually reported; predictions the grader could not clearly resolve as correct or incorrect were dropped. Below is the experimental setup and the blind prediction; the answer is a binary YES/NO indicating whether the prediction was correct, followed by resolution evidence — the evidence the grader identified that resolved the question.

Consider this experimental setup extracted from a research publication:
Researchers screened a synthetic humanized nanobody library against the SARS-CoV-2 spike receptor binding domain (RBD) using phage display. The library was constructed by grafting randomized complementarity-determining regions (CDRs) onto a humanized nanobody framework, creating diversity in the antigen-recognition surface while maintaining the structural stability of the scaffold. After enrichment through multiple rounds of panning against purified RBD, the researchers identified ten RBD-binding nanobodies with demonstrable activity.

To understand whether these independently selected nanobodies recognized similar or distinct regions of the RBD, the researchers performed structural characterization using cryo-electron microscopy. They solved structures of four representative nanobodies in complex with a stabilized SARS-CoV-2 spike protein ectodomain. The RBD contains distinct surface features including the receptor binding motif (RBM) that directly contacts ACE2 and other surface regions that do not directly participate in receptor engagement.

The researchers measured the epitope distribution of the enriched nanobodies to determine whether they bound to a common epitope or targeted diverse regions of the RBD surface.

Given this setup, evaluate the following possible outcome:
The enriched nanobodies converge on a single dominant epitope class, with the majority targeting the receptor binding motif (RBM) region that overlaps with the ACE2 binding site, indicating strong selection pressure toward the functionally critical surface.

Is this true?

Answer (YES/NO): NO